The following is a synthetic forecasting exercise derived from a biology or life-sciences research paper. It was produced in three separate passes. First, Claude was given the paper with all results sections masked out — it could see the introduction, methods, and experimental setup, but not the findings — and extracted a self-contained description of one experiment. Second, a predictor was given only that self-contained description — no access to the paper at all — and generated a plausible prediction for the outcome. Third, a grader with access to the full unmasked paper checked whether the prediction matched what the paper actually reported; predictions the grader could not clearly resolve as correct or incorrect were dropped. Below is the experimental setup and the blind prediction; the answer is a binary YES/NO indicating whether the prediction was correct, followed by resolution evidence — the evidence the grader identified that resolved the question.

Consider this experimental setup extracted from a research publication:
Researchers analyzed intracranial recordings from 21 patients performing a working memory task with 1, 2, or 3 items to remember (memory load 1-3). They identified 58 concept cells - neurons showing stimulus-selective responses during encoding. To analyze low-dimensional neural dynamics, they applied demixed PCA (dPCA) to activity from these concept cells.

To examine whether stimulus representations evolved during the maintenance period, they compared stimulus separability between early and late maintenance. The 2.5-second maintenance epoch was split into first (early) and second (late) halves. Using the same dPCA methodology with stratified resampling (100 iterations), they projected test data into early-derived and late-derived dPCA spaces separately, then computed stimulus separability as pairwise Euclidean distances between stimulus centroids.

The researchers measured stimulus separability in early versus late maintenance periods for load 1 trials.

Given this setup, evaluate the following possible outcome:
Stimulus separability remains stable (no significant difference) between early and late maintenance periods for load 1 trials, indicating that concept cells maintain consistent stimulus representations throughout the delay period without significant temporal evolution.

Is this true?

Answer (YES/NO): NO